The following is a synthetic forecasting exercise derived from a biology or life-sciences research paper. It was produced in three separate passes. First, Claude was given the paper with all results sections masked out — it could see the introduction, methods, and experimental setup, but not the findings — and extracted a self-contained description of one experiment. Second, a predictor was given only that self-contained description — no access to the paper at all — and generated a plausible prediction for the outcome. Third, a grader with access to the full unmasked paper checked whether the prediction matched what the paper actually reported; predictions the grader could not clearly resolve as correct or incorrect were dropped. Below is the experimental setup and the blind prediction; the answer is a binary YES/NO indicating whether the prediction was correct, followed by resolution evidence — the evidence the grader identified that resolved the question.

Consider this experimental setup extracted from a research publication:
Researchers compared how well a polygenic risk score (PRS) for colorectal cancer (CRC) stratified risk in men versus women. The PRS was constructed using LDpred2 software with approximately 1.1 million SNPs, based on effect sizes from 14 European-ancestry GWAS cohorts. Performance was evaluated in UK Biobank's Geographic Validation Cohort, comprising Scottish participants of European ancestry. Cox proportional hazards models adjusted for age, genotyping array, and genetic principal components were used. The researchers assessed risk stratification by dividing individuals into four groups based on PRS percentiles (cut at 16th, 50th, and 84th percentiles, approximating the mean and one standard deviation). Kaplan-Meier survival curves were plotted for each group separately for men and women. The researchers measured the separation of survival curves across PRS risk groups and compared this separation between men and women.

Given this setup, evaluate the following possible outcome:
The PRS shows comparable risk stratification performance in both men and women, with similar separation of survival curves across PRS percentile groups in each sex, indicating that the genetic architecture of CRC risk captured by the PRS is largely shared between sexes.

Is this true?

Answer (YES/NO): NO